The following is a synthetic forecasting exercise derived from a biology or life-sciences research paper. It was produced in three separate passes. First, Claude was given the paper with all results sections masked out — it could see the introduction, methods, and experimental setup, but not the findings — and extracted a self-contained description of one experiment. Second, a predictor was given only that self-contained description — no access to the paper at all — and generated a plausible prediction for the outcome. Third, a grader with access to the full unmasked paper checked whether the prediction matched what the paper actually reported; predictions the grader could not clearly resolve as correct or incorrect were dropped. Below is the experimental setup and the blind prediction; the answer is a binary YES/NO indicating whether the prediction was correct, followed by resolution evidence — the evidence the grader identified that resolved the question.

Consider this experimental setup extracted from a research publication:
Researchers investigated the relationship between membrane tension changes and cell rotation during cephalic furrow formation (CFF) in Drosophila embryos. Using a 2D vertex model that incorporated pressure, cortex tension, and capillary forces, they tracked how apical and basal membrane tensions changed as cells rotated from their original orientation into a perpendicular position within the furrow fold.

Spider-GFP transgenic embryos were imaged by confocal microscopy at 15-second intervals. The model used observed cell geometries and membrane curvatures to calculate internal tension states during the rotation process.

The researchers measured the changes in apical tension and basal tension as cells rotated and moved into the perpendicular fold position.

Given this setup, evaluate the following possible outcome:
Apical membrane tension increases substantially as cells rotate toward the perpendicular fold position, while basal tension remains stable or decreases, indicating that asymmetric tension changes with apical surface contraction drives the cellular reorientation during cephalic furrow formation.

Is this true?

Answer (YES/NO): NO